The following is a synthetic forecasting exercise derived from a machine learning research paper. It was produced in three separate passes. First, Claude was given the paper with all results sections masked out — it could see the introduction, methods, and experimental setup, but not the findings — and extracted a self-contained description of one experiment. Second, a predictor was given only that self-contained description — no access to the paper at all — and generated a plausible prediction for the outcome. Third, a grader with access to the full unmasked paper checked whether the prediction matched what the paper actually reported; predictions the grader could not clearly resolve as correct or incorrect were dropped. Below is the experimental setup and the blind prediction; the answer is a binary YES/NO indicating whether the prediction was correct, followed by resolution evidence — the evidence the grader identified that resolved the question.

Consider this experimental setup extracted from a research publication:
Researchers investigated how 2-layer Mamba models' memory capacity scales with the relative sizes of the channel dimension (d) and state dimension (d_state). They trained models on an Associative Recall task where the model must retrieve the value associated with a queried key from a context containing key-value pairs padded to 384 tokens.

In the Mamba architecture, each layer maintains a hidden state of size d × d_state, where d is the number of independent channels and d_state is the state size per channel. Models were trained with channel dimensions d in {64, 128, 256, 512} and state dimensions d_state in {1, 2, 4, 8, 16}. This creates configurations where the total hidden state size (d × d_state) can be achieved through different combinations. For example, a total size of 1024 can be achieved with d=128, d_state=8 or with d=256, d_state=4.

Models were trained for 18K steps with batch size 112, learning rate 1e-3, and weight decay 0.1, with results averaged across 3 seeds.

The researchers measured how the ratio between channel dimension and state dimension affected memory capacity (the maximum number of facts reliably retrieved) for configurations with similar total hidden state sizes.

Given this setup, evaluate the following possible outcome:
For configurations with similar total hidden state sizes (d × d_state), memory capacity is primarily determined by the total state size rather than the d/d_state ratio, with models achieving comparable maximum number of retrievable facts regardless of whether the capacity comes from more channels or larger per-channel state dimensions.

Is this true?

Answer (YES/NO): NO